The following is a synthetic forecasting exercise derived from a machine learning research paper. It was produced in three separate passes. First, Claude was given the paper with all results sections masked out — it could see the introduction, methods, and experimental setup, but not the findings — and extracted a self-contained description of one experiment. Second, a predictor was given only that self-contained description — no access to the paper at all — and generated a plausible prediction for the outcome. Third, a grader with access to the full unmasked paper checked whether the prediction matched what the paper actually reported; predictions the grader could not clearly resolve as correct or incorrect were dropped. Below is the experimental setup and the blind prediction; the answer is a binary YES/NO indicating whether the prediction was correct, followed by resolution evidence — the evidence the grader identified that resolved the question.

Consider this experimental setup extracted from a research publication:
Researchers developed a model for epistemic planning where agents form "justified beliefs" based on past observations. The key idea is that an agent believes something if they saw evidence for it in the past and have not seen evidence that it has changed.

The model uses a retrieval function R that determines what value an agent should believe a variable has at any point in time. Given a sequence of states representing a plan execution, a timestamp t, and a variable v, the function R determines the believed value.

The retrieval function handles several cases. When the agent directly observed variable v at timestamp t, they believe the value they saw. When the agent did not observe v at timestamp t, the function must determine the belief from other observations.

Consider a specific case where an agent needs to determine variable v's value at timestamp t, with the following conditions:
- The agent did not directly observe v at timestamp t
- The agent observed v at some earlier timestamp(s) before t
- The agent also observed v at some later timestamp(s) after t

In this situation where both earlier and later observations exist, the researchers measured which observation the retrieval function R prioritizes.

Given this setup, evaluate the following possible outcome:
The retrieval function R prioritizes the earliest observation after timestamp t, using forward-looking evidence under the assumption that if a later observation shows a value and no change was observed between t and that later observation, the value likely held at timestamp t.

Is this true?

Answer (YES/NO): NO